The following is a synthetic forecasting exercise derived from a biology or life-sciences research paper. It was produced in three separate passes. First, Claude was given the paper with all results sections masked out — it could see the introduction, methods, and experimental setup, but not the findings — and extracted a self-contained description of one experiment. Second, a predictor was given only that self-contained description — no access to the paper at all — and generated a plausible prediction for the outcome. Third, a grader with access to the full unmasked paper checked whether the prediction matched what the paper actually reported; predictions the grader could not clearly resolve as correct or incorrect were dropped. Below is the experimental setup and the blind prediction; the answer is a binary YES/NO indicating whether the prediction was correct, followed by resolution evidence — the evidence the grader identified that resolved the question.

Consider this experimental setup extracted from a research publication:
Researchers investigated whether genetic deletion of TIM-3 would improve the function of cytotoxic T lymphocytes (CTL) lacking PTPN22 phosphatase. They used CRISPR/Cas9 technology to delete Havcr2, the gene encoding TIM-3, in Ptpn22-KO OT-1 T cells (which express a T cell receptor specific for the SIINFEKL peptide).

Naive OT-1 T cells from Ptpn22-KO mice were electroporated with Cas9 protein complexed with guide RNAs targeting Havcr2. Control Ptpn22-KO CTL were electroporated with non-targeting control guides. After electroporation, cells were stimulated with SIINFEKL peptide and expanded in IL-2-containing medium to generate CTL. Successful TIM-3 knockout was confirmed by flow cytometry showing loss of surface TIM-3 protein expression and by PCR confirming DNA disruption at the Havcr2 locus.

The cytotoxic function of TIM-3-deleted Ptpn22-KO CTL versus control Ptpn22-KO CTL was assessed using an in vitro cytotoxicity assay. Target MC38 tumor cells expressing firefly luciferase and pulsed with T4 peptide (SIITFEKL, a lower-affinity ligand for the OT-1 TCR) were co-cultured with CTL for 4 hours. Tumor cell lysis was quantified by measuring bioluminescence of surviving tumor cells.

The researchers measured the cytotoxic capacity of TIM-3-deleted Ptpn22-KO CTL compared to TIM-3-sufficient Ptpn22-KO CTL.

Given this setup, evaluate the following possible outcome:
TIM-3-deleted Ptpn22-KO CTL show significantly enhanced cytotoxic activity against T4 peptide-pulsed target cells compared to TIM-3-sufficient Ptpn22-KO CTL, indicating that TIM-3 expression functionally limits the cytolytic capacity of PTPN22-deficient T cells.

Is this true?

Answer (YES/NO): NO